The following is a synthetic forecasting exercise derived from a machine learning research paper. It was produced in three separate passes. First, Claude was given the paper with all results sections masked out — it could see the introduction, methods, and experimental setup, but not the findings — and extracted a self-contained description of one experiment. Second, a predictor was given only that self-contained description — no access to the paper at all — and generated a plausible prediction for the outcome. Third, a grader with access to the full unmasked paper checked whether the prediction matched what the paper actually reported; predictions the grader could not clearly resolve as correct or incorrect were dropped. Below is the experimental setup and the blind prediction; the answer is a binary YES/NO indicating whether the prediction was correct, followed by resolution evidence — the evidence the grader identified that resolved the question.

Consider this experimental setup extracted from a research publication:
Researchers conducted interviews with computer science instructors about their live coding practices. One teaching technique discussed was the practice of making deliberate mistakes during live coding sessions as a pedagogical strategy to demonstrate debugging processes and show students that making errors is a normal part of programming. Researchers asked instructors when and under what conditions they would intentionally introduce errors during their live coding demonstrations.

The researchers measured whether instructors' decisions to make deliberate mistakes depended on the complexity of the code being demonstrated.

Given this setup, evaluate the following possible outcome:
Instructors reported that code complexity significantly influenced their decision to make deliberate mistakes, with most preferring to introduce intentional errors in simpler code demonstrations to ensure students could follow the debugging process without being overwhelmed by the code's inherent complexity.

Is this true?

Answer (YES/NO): NO